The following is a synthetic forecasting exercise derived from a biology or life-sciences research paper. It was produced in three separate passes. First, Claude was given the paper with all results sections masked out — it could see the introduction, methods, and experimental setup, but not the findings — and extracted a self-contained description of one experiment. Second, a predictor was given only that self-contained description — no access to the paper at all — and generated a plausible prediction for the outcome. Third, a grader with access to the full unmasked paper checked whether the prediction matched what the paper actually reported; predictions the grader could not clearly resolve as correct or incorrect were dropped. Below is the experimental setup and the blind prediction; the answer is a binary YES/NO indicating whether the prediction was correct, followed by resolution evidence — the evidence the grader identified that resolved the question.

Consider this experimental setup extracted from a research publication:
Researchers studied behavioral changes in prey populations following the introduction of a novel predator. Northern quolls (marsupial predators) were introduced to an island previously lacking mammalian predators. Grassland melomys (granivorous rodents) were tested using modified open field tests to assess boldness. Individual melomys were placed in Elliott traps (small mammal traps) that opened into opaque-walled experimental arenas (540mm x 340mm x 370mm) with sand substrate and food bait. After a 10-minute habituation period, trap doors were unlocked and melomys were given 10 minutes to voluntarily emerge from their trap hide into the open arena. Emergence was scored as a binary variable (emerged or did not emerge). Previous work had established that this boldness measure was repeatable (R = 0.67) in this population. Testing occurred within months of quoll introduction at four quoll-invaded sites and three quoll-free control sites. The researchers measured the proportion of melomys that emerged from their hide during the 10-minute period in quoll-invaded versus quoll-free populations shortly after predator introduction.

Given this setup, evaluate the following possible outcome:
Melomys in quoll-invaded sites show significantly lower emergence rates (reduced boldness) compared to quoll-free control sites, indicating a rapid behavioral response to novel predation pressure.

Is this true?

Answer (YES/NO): YES